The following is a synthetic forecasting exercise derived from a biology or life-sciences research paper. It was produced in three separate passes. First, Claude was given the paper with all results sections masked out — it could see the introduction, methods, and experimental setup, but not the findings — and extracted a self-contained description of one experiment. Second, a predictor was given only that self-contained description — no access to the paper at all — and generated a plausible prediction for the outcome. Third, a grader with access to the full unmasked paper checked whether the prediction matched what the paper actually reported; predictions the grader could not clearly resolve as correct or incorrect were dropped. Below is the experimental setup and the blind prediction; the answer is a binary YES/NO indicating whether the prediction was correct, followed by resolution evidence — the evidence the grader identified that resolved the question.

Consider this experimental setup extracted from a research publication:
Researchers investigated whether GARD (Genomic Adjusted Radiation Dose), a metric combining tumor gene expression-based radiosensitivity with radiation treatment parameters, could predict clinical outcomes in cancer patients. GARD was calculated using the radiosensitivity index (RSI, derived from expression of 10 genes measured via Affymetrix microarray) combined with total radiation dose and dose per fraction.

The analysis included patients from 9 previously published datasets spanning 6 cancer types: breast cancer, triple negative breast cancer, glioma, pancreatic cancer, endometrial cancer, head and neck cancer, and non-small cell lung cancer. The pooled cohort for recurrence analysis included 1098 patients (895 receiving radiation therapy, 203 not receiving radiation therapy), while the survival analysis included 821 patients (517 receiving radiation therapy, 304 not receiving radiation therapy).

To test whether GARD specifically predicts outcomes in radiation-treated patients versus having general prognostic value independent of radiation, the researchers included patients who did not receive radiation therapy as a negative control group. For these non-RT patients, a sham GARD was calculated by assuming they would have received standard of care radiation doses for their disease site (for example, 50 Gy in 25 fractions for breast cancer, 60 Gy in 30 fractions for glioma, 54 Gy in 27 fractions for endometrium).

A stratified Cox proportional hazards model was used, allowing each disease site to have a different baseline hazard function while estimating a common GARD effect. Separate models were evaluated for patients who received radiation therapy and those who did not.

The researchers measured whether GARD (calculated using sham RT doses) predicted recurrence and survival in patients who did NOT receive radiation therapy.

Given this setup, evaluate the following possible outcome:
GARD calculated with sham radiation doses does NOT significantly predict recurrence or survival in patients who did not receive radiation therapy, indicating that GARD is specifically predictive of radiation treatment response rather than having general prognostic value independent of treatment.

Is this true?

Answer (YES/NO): YES